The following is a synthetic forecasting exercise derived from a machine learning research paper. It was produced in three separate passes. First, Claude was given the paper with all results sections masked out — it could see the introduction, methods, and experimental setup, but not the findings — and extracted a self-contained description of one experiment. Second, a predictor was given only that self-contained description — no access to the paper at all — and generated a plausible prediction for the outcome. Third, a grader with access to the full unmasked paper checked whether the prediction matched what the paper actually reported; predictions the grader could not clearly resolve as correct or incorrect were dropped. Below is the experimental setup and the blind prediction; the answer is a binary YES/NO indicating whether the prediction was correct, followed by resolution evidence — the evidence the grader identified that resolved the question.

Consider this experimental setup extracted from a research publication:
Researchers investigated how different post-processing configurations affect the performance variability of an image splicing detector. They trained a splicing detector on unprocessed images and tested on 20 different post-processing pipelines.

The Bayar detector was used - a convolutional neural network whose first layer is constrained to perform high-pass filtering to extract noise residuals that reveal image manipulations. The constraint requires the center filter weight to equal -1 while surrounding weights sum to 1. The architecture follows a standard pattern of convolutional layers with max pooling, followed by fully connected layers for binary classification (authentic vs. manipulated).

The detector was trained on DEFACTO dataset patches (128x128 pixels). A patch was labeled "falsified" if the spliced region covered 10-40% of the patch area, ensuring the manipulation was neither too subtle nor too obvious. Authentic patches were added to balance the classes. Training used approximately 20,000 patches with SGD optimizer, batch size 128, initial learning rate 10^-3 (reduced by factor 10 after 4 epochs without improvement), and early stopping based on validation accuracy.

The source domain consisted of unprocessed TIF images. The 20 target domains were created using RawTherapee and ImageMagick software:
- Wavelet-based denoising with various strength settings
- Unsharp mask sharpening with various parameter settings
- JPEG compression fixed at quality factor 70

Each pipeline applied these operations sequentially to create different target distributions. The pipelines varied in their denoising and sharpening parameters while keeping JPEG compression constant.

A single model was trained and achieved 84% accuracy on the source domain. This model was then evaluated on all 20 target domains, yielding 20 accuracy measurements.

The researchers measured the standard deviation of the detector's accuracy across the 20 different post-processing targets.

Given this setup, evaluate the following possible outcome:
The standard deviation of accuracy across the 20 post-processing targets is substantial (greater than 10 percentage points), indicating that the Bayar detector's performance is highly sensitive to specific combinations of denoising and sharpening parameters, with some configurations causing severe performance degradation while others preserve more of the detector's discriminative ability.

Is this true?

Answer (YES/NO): NO